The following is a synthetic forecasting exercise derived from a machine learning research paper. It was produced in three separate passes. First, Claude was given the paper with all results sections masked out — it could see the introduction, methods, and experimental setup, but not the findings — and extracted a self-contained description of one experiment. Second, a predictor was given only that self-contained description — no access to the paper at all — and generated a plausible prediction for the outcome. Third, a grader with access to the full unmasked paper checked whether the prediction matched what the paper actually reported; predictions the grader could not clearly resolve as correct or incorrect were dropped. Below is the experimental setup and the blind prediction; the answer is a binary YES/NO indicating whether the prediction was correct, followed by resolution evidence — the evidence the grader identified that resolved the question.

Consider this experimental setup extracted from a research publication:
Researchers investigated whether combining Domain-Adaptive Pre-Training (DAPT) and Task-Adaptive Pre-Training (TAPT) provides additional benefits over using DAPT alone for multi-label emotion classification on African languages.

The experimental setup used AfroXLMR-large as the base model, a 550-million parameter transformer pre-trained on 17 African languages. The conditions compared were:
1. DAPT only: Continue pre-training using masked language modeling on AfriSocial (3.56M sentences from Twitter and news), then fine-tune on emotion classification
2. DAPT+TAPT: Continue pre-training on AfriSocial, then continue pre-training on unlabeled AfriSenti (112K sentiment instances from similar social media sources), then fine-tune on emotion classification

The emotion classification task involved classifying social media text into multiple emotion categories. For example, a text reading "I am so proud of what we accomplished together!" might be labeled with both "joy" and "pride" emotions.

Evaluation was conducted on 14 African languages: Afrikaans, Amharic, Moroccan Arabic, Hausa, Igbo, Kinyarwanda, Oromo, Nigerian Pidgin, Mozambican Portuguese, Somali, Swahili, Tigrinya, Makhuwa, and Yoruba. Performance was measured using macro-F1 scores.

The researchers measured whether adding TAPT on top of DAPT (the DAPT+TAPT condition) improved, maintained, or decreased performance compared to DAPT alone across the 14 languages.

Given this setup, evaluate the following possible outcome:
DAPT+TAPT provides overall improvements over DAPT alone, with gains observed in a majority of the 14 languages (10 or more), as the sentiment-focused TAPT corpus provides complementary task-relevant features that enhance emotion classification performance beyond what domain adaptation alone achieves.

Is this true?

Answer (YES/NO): NO